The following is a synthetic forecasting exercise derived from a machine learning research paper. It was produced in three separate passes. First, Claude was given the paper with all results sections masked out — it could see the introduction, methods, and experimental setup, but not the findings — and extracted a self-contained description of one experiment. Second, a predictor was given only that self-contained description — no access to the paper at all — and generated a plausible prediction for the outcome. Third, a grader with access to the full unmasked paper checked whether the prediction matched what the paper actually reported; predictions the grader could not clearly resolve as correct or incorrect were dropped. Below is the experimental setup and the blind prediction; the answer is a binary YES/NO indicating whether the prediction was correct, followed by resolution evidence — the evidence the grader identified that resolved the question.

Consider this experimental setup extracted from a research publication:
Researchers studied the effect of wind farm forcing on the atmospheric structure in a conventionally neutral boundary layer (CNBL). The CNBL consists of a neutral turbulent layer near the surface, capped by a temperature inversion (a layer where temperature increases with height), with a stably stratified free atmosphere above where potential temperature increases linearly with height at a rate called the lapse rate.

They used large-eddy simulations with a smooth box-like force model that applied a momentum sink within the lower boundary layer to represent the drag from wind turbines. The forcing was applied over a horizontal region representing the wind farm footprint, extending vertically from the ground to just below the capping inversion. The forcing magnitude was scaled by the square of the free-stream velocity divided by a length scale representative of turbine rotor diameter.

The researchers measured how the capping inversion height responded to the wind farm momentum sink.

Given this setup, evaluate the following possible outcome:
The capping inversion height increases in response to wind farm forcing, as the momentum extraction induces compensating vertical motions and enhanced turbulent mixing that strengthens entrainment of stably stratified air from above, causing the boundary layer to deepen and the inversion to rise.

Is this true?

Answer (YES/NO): YES